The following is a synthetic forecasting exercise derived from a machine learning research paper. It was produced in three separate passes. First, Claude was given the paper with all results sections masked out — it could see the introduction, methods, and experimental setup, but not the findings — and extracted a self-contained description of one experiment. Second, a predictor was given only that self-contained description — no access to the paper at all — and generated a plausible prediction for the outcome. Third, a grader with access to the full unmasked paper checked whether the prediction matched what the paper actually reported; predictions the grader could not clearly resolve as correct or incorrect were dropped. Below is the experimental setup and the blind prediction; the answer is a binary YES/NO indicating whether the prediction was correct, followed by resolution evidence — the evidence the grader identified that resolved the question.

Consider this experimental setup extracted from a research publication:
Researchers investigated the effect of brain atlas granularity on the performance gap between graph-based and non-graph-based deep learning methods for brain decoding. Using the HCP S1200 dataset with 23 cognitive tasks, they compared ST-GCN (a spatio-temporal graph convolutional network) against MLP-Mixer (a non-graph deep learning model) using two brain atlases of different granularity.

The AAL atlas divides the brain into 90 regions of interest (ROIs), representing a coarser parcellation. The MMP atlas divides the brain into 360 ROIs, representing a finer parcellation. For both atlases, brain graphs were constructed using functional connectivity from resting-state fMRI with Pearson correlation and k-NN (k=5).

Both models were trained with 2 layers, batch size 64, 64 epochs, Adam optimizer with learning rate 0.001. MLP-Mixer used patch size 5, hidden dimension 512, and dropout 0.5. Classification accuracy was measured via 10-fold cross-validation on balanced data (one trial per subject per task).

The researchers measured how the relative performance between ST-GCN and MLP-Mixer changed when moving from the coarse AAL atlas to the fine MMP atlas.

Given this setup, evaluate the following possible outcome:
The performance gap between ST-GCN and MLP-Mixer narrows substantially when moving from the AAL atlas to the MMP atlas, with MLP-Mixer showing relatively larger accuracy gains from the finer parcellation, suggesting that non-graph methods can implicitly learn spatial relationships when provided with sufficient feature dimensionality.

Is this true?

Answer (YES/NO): NO